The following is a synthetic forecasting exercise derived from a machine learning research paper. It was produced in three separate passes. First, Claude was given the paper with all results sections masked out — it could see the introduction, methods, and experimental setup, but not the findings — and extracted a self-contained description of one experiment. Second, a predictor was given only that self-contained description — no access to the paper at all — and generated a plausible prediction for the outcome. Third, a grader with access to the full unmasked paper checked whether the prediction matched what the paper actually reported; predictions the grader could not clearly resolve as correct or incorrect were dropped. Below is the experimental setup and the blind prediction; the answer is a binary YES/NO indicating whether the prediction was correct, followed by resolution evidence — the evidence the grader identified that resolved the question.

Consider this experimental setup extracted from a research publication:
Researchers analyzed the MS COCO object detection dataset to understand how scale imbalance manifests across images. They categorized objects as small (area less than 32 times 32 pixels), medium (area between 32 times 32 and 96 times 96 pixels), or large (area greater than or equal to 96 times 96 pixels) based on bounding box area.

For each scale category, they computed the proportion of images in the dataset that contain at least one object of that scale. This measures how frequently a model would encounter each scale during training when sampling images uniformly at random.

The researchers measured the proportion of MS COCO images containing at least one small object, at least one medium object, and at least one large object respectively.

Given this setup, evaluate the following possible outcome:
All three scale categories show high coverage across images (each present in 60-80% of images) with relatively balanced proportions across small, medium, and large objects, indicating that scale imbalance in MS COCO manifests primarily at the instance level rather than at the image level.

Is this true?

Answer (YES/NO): NO